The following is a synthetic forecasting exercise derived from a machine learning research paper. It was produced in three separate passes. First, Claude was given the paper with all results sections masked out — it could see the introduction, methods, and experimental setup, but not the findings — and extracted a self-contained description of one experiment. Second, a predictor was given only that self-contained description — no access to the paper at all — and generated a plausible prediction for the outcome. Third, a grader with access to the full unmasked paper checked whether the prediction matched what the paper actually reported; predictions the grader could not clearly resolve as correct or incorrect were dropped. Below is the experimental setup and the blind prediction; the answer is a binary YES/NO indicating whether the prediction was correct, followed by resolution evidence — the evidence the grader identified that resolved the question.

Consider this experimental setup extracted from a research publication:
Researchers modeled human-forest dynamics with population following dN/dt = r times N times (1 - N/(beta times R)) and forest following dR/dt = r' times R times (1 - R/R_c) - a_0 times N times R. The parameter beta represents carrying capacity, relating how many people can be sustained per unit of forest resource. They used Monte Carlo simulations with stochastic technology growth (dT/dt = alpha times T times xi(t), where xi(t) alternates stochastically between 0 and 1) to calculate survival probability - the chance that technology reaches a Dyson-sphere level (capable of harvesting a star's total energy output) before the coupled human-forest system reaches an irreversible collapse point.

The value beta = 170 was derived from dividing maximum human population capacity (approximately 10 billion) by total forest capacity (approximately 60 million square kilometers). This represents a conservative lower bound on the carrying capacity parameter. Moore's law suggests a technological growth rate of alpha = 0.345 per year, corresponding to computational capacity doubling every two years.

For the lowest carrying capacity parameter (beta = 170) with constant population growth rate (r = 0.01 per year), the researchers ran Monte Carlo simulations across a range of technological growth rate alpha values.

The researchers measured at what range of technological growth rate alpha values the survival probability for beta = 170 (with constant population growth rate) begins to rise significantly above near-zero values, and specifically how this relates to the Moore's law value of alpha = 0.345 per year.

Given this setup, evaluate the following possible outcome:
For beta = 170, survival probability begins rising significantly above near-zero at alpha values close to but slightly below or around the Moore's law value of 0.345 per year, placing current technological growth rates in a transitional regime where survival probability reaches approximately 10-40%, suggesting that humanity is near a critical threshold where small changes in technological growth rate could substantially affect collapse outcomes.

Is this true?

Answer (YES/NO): NO